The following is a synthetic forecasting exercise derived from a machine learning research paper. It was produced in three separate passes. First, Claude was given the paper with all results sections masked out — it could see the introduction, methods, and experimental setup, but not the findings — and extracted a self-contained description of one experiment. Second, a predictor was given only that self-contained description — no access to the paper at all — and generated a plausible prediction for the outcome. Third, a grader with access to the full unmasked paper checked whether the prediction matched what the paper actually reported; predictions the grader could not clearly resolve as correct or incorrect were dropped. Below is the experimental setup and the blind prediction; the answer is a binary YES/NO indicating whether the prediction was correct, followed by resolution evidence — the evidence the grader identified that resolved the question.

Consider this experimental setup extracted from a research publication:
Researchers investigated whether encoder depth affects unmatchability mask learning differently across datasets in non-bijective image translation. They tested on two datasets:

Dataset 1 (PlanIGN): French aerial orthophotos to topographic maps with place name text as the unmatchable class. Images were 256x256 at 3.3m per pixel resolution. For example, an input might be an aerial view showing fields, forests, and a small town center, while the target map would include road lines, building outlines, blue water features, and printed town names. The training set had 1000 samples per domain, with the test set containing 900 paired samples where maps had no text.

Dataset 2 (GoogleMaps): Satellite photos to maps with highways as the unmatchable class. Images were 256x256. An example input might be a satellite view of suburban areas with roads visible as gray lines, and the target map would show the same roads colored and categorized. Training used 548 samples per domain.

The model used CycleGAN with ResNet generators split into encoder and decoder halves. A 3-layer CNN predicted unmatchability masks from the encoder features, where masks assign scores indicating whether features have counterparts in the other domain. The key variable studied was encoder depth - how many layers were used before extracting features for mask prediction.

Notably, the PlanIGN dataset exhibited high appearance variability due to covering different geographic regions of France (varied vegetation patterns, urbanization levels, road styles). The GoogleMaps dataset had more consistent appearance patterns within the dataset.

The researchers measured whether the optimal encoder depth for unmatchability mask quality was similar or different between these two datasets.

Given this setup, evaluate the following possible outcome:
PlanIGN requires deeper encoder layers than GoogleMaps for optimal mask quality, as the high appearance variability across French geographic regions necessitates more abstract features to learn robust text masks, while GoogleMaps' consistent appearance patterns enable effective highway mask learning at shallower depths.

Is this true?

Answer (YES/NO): NO